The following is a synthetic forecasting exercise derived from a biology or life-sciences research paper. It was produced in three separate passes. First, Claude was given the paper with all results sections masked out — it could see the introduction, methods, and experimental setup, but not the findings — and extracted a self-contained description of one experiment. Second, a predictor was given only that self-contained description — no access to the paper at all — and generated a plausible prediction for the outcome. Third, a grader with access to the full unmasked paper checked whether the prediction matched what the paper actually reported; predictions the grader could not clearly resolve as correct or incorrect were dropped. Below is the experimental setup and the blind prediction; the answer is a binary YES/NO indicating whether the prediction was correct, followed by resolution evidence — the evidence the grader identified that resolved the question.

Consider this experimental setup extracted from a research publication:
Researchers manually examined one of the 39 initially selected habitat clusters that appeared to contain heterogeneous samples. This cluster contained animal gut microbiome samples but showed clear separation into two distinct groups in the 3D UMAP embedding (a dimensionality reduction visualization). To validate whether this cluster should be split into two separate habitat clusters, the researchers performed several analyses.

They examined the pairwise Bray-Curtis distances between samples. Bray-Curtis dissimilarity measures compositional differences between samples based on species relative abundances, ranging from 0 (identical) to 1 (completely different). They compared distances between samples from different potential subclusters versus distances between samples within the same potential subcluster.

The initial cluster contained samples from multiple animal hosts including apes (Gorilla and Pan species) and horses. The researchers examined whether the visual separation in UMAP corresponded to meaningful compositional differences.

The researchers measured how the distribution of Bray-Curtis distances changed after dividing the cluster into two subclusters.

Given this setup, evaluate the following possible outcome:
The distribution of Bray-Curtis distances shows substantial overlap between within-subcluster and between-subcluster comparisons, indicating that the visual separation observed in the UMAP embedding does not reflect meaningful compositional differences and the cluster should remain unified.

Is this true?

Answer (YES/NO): NO